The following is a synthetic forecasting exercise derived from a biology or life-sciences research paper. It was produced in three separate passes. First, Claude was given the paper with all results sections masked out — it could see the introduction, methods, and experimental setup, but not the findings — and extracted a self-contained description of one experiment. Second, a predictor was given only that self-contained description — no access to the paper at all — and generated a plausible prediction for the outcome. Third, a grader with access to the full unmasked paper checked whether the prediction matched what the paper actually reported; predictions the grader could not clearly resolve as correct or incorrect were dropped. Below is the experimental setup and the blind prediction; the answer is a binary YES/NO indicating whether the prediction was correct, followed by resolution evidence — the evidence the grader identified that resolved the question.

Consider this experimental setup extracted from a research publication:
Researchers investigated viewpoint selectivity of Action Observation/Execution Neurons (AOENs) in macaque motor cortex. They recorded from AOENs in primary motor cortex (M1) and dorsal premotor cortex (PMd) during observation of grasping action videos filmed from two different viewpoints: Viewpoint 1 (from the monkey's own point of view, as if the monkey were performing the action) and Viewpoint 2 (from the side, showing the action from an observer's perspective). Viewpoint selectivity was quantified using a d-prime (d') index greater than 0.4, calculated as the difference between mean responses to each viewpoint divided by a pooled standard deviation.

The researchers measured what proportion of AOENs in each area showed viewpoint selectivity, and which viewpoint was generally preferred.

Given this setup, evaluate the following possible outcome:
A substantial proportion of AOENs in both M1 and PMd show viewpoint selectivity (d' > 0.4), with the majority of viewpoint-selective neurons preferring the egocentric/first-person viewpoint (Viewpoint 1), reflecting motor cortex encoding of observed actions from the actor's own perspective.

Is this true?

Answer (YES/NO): NO